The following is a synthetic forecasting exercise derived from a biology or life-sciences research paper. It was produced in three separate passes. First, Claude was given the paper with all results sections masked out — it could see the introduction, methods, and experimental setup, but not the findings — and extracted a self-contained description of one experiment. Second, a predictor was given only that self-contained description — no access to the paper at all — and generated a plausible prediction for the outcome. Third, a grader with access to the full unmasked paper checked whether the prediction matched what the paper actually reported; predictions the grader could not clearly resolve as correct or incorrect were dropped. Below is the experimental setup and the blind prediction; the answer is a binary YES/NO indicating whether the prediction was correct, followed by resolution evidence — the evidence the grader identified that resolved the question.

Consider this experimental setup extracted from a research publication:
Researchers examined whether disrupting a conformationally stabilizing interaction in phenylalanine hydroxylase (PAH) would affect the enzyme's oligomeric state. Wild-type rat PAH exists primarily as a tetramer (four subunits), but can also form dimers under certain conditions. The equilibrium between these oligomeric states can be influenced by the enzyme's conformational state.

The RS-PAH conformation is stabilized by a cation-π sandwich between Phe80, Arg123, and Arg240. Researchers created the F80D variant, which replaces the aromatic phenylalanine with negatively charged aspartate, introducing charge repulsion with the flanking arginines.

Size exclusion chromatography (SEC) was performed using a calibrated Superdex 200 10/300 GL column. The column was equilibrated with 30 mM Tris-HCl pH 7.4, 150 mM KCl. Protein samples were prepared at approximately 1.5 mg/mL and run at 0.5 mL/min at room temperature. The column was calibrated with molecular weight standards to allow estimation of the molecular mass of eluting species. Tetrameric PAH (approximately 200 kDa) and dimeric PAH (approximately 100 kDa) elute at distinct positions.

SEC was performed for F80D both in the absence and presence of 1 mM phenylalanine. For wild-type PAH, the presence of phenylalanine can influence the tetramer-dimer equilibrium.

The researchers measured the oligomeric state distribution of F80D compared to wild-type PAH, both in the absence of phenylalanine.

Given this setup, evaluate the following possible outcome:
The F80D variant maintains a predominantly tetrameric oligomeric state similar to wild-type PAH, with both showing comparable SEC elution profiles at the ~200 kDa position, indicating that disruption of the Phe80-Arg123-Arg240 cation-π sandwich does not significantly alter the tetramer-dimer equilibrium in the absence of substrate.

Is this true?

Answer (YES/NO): NO